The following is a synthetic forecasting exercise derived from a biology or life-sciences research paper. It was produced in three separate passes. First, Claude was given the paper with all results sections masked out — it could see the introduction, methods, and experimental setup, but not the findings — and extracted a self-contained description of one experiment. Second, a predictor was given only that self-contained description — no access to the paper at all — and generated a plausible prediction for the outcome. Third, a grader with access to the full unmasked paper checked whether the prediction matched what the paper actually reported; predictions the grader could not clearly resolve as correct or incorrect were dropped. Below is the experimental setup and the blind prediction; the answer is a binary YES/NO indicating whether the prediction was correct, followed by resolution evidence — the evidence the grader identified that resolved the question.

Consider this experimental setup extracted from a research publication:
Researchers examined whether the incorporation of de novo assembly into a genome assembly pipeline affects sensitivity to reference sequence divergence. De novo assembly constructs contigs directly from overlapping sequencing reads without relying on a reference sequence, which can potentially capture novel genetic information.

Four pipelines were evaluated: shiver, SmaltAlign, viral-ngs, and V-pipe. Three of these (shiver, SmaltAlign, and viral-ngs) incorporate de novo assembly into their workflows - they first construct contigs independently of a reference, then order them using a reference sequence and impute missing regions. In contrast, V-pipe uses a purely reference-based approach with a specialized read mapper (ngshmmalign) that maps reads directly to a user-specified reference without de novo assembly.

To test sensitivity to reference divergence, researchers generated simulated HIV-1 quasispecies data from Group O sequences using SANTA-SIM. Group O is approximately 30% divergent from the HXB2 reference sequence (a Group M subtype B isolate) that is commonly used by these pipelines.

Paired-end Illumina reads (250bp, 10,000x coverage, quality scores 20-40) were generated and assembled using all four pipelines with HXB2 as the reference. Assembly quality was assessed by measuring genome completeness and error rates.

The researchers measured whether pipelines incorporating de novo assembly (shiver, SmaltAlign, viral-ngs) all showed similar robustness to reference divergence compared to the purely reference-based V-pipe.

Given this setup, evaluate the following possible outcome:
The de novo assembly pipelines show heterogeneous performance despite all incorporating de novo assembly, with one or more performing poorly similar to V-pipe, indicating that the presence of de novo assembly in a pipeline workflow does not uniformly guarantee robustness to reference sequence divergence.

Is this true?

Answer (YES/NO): YES